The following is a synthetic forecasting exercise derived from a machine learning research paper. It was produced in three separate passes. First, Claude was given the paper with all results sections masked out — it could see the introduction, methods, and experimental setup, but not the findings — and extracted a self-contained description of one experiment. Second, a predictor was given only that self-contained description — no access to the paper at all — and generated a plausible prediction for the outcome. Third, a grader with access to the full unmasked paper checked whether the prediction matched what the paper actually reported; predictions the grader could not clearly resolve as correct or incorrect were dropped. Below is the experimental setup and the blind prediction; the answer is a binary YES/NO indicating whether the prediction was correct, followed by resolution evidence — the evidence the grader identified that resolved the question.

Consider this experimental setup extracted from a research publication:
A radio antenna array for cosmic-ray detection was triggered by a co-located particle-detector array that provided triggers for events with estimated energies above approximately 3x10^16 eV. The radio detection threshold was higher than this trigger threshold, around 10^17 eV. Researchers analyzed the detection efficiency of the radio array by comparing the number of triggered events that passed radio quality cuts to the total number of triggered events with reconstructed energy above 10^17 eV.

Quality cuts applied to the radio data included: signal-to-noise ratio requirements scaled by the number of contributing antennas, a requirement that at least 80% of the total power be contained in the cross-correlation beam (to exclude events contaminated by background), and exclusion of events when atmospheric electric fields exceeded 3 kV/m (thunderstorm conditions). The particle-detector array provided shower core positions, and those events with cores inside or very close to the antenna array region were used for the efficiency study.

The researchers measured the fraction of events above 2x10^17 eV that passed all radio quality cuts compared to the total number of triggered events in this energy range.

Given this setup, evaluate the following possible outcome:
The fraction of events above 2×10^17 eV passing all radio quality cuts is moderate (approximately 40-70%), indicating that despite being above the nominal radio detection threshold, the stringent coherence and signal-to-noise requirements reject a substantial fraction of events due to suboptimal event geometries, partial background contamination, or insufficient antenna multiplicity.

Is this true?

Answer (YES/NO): NO